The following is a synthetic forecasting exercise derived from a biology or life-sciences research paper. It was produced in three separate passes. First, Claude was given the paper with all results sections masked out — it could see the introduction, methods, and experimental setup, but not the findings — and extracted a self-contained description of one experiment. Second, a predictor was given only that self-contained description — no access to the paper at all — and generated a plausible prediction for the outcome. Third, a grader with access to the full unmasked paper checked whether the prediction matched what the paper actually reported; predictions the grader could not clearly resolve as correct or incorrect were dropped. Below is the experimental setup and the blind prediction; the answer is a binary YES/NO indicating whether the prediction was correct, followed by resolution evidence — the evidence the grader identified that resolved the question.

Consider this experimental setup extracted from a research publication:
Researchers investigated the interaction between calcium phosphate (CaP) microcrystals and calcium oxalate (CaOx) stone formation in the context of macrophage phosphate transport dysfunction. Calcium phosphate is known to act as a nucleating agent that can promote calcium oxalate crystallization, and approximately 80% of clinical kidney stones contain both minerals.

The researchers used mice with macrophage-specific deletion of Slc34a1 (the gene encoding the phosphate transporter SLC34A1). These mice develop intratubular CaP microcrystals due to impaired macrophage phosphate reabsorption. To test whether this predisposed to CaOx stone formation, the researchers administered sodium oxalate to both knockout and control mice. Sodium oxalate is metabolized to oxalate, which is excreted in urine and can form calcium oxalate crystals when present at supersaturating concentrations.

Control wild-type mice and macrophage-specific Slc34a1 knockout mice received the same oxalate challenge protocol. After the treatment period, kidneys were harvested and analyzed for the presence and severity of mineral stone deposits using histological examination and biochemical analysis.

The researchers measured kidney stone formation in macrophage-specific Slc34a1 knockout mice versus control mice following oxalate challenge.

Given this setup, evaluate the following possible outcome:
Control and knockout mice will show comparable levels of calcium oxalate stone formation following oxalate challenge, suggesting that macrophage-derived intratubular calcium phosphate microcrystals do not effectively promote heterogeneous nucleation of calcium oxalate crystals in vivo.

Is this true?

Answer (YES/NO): NO